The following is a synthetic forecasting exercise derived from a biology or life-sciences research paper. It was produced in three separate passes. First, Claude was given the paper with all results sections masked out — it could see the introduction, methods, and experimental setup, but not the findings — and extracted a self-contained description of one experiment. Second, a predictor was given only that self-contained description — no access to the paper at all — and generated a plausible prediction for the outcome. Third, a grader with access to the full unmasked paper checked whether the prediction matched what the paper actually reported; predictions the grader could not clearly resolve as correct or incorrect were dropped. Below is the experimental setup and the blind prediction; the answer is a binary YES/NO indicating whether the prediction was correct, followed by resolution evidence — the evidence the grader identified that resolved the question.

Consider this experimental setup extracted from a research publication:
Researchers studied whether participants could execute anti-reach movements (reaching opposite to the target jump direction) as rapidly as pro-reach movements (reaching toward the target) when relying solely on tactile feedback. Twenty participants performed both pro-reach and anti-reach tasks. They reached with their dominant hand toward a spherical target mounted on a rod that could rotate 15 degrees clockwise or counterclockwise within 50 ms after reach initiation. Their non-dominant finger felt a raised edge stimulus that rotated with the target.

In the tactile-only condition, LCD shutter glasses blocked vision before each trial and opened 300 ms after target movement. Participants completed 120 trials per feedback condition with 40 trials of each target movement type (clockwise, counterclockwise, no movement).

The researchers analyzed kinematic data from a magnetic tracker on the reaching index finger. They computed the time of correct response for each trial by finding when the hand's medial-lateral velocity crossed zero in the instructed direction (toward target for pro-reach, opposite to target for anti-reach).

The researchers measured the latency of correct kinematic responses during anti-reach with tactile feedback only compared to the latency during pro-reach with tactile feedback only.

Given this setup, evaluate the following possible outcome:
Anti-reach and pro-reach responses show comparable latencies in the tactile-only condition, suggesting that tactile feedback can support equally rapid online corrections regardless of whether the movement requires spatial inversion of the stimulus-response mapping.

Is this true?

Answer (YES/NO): NO